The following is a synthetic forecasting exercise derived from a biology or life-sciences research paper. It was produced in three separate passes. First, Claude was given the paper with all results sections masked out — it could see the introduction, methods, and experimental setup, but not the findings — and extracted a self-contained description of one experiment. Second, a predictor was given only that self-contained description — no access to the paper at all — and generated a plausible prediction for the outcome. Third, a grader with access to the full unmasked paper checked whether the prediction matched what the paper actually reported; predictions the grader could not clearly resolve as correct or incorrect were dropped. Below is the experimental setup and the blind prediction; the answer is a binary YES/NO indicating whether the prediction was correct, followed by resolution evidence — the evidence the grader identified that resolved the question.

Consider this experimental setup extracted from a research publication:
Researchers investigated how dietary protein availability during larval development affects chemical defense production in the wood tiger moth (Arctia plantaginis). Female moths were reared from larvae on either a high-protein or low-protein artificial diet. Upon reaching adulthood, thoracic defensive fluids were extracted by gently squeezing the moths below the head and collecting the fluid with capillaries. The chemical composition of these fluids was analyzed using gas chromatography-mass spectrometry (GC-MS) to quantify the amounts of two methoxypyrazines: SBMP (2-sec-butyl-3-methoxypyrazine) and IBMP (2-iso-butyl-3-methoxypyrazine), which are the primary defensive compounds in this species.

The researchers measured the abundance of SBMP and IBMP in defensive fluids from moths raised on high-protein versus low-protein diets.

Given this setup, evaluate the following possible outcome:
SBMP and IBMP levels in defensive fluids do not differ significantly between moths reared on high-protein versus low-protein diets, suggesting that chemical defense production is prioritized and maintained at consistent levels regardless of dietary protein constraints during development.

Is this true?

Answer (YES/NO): YES